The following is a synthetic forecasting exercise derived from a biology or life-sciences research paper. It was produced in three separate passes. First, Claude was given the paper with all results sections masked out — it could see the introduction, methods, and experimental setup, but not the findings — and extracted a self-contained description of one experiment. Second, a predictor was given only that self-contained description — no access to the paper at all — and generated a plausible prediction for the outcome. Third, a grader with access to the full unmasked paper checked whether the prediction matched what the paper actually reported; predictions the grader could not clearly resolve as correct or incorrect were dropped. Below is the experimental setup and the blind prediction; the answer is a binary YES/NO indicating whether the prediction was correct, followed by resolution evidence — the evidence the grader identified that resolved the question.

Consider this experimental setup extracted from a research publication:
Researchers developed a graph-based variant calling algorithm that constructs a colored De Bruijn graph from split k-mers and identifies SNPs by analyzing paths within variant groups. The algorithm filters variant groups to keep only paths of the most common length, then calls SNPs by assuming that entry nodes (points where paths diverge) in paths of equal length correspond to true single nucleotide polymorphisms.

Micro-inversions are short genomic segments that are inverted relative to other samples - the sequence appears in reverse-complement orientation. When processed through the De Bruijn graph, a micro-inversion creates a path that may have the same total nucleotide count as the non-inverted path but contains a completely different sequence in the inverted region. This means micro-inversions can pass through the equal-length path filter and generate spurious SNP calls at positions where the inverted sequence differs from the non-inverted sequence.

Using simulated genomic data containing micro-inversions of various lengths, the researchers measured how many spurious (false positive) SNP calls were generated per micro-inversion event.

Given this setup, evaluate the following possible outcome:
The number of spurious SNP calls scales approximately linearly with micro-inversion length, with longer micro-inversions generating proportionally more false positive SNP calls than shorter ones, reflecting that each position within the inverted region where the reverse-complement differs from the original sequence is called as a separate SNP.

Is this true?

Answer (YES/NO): NO